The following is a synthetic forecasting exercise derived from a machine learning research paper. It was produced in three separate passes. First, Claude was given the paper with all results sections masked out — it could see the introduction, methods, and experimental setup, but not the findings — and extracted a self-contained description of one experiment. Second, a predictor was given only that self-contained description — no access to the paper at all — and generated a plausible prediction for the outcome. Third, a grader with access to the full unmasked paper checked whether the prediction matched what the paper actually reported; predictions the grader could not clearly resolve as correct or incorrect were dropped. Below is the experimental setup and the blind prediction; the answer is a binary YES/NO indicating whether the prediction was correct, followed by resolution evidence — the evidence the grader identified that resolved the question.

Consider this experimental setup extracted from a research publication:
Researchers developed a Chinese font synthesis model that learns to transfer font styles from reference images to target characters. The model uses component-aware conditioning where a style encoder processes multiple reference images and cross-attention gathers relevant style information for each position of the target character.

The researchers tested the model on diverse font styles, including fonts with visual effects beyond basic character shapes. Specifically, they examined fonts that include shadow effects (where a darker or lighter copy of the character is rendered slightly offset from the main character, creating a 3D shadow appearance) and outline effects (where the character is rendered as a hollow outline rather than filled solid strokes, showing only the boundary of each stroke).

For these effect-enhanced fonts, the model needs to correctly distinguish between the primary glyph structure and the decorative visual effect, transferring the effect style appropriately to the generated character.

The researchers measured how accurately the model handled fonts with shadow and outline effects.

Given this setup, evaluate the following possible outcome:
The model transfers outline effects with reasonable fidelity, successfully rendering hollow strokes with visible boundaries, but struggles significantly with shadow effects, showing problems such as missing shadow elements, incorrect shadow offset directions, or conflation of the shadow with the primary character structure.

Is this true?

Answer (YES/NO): NO